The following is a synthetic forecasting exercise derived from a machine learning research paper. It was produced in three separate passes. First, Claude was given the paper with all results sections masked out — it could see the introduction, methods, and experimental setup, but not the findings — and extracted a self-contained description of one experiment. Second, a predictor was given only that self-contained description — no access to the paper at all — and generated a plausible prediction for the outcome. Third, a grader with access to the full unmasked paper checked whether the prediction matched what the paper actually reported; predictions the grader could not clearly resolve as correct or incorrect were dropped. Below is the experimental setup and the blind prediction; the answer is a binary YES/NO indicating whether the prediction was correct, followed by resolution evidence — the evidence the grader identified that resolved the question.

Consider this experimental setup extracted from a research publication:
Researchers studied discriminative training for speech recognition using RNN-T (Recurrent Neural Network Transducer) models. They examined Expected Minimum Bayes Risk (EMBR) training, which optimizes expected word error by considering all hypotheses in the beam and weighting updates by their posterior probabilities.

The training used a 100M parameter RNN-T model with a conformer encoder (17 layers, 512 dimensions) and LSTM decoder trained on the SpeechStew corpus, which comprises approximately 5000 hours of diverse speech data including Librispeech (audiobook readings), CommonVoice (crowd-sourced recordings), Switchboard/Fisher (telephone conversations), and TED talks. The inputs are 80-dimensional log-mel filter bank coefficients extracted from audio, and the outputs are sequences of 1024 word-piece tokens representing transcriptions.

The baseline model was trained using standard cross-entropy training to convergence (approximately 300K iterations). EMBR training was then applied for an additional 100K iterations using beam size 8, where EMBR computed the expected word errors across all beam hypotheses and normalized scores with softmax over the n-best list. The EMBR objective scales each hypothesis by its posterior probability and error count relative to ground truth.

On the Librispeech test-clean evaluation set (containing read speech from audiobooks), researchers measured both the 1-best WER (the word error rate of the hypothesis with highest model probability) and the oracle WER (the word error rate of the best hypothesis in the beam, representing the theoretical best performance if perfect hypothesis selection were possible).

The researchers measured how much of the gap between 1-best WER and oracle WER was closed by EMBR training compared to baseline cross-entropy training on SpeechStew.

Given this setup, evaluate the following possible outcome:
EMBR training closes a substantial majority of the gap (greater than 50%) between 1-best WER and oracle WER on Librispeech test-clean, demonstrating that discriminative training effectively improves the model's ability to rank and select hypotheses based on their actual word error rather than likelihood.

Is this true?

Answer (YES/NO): NO